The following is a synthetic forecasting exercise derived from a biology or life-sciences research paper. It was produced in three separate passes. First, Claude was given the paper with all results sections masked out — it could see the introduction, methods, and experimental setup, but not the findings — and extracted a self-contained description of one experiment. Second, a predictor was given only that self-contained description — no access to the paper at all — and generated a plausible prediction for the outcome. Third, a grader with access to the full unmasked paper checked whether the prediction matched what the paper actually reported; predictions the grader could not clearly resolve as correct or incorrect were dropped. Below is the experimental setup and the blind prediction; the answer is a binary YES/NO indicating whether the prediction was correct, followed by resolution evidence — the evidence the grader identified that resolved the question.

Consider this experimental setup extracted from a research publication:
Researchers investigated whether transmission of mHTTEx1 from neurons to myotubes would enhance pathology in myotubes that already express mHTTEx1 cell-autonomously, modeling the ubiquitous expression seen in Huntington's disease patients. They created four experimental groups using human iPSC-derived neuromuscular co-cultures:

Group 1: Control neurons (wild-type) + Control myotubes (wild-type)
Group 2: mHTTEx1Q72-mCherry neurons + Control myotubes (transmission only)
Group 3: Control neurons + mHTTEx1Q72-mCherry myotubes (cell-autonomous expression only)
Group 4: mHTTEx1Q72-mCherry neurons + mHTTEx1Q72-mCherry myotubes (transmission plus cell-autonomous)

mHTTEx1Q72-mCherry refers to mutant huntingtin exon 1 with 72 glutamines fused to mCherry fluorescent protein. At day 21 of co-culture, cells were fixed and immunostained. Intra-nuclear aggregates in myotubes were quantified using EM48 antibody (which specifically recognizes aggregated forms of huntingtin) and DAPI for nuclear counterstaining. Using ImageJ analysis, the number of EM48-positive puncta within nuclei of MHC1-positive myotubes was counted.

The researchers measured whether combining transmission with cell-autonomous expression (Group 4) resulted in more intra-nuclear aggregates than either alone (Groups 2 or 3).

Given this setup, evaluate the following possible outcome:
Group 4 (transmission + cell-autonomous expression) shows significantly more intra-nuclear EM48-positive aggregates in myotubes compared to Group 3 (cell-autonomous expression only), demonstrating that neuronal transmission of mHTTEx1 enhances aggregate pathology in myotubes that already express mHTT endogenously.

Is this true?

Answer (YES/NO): YES